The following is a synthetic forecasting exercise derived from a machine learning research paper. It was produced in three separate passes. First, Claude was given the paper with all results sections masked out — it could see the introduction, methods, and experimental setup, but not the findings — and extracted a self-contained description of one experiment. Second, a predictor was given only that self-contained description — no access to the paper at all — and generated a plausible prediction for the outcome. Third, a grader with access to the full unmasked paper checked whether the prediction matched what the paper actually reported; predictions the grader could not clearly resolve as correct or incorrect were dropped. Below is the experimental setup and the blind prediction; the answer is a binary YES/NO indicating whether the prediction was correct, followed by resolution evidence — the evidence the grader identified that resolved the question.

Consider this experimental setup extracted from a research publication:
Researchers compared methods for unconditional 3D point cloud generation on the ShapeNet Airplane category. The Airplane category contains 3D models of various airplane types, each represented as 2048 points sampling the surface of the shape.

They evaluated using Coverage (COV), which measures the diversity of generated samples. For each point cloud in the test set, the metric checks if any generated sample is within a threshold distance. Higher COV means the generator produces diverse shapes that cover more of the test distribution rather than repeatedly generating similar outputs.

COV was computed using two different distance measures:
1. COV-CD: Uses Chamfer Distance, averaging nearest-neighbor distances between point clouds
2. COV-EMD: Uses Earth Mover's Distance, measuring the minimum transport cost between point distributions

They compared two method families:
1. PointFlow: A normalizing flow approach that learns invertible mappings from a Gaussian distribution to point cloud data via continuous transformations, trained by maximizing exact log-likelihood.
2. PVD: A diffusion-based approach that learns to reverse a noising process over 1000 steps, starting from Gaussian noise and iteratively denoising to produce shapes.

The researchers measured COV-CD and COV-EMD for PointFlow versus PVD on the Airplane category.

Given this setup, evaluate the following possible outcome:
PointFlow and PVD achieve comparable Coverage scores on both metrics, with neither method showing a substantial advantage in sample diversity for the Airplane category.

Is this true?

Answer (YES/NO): NO